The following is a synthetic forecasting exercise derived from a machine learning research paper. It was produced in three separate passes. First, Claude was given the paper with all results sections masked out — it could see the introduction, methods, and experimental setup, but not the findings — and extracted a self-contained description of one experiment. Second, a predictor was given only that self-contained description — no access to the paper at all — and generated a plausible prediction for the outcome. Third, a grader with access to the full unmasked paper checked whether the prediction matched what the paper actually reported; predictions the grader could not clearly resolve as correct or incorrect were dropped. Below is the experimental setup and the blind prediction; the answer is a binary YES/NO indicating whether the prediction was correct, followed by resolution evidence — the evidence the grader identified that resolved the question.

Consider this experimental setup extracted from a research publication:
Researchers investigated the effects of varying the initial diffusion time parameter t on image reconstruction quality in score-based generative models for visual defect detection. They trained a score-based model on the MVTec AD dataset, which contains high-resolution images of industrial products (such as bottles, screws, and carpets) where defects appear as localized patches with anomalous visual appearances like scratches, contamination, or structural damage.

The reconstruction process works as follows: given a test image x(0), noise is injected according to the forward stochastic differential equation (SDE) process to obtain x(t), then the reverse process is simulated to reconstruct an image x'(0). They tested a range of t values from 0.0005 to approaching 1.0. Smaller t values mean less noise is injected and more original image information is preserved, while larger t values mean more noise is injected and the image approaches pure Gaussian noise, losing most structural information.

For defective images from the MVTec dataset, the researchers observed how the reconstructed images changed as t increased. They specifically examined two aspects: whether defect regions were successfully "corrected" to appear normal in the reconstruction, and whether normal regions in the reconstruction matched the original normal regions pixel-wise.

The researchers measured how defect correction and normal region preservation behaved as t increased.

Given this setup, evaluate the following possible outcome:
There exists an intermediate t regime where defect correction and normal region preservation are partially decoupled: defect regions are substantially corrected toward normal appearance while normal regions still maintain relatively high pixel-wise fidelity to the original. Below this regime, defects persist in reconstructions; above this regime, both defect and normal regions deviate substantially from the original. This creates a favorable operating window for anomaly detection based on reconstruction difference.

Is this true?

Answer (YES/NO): NO